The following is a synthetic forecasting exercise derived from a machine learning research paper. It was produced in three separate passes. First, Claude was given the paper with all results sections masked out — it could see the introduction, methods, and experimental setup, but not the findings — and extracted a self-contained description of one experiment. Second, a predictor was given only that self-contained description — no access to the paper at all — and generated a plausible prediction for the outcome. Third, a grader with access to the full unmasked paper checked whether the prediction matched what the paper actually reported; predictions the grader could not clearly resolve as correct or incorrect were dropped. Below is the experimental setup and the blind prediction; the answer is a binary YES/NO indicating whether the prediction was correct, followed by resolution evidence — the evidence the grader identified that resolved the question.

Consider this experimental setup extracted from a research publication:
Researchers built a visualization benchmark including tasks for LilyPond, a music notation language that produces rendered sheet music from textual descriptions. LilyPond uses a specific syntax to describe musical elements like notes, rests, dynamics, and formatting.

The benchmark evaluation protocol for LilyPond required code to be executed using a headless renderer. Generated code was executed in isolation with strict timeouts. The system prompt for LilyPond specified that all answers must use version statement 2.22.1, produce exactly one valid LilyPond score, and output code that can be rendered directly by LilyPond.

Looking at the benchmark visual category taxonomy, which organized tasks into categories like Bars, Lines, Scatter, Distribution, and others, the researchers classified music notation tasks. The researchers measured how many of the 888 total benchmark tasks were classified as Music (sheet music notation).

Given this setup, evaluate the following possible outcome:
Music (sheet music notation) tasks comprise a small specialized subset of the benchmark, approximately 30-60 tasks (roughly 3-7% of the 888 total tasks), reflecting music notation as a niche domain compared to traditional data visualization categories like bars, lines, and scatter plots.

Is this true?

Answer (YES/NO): YES